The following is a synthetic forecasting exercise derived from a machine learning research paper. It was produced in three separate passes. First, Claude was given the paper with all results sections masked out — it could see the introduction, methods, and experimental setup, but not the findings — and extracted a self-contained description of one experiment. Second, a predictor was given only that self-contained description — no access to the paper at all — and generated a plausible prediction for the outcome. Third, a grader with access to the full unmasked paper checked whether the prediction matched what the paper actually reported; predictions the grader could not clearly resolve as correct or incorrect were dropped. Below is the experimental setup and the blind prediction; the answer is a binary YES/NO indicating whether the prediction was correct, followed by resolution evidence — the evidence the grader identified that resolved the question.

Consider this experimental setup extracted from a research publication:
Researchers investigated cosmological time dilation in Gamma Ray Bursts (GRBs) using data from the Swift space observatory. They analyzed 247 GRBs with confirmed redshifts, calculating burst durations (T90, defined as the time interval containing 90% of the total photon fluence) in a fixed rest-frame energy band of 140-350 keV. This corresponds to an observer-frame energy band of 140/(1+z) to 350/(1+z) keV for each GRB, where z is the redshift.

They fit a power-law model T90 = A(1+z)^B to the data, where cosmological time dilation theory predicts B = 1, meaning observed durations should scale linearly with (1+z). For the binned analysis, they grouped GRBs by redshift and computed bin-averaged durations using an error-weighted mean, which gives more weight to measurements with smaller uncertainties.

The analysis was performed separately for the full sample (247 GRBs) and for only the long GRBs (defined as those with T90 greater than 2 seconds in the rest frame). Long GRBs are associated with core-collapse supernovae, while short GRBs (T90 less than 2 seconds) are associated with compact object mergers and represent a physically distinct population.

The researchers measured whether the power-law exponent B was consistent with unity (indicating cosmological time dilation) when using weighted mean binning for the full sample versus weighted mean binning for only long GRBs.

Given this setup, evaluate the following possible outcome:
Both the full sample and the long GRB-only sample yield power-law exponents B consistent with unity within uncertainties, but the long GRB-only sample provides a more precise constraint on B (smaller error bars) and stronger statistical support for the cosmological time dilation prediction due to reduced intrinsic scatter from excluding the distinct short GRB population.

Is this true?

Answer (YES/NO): NO